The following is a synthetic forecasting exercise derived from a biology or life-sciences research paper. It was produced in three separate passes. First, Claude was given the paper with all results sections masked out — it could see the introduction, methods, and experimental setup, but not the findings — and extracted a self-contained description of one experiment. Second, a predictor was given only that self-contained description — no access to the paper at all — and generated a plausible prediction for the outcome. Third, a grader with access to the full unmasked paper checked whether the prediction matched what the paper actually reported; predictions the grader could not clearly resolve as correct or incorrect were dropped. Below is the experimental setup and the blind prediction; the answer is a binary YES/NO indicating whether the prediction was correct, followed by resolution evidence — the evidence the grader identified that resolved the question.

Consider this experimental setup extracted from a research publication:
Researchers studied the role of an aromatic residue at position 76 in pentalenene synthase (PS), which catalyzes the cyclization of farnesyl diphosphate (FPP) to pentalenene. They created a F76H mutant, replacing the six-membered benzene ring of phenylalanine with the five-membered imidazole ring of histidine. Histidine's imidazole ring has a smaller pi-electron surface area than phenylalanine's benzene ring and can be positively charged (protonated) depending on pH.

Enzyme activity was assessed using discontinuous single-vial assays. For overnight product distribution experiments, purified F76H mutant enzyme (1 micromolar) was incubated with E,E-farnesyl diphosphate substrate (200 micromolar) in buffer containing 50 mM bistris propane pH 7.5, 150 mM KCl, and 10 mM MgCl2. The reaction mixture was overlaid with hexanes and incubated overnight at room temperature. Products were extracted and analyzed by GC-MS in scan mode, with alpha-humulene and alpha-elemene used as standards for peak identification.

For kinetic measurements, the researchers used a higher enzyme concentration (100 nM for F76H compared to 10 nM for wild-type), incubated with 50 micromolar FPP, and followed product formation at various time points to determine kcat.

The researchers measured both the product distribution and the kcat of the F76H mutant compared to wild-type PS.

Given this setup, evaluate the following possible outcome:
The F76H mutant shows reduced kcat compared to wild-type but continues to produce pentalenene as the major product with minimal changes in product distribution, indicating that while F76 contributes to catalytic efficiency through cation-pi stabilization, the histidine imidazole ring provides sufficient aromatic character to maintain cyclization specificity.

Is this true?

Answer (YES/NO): NO